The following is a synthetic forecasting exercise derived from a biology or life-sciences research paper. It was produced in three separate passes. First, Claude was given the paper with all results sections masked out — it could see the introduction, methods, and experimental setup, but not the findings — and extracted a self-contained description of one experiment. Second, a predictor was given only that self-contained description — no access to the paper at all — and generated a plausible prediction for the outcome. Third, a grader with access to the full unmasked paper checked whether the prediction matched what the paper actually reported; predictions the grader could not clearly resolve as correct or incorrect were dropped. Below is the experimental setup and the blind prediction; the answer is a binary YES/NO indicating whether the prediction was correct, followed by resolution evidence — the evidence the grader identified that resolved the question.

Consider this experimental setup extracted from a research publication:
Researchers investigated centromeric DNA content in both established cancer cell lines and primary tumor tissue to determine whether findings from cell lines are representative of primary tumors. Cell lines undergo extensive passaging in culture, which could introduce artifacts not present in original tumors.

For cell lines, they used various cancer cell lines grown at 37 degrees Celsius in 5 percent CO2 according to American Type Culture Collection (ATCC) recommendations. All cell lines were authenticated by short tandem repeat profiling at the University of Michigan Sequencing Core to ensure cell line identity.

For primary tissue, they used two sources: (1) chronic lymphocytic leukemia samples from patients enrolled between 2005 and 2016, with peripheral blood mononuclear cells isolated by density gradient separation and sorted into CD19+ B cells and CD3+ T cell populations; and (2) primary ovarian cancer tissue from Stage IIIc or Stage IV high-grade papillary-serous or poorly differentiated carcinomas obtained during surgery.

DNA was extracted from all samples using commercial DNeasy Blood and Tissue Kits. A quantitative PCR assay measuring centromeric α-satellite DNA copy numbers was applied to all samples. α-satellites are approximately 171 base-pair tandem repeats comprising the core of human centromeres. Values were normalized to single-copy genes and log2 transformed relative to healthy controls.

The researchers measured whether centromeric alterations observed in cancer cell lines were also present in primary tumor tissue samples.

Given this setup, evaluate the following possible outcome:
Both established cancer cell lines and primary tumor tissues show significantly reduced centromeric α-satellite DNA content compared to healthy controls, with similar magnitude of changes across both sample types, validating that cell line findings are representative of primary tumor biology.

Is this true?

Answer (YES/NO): YES